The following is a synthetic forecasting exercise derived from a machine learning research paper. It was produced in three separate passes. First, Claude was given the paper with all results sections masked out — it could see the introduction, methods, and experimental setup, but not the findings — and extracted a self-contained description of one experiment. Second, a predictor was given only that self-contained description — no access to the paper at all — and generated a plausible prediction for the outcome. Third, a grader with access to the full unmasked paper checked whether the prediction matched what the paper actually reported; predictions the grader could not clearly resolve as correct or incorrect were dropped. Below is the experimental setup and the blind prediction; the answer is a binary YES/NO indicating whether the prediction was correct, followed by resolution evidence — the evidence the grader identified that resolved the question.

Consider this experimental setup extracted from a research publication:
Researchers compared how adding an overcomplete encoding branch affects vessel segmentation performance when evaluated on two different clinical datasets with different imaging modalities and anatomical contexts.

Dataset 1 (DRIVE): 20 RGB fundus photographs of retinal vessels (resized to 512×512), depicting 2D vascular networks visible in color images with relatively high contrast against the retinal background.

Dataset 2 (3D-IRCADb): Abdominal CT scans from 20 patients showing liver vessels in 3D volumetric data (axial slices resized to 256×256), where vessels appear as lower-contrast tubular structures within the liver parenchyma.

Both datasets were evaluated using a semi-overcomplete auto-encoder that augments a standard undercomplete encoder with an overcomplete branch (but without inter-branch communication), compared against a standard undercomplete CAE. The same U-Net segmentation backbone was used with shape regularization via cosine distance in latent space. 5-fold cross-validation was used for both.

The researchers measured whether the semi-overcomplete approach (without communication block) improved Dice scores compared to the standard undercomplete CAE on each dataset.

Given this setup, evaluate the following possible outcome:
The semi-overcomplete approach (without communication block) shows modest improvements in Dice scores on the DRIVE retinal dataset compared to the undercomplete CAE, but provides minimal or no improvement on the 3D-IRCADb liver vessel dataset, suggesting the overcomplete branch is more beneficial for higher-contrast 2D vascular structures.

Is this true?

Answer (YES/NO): NO